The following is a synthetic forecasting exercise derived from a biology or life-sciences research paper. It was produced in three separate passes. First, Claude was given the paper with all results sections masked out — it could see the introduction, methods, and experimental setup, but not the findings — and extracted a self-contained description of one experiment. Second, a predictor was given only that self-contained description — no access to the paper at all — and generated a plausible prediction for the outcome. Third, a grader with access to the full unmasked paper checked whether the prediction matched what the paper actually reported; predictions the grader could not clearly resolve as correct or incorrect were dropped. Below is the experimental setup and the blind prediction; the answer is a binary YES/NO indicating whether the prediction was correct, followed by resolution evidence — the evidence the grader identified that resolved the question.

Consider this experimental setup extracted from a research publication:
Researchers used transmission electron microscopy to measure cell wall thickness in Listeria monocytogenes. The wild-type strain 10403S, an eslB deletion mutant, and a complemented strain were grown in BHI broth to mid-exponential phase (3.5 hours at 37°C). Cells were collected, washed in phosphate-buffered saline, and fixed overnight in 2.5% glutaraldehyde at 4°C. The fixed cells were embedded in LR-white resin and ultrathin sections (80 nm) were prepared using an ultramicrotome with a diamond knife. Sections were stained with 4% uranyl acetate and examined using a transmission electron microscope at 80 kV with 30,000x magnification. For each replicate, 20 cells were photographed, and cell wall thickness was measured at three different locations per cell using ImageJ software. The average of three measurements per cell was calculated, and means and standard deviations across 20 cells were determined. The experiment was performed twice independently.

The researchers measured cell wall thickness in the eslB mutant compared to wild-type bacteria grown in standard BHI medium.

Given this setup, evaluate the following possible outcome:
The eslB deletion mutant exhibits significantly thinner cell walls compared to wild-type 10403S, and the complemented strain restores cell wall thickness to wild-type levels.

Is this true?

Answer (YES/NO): YES